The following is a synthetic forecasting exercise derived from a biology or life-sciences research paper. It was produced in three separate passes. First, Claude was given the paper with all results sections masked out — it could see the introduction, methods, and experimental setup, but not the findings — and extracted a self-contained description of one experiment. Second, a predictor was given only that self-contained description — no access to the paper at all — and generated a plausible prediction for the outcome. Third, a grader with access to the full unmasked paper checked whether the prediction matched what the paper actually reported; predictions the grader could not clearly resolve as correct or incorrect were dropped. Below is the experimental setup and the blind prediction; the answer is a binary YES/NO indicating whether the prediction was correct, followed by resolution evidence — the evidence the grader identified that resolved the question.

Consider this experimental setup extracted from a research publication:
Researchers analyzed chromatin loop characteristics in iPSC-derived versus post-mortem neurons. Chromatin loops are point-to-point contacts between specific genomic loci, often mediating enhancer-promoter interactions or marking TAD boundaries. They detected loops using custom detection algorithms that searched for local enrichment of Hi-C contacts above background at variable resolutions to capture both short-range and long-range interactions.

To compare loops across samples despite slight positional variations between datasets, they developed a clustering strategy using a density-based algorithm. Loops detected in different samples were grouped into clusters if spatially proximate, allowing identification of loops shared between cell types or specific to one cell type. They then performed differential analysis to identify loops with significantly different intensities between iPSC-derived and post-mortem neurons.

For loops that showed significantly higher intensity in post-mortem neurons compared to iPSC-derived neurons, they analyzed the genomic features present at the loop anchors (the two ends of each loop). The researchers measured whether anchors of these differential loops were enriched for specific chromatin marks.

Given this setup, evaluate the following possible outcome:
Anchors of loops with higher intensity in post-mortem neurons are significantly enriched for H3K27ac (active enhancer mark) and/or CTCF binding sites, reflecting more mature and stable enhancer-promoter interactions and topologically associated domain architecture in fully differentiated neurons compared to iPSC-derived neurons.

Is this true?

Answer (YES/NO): NO